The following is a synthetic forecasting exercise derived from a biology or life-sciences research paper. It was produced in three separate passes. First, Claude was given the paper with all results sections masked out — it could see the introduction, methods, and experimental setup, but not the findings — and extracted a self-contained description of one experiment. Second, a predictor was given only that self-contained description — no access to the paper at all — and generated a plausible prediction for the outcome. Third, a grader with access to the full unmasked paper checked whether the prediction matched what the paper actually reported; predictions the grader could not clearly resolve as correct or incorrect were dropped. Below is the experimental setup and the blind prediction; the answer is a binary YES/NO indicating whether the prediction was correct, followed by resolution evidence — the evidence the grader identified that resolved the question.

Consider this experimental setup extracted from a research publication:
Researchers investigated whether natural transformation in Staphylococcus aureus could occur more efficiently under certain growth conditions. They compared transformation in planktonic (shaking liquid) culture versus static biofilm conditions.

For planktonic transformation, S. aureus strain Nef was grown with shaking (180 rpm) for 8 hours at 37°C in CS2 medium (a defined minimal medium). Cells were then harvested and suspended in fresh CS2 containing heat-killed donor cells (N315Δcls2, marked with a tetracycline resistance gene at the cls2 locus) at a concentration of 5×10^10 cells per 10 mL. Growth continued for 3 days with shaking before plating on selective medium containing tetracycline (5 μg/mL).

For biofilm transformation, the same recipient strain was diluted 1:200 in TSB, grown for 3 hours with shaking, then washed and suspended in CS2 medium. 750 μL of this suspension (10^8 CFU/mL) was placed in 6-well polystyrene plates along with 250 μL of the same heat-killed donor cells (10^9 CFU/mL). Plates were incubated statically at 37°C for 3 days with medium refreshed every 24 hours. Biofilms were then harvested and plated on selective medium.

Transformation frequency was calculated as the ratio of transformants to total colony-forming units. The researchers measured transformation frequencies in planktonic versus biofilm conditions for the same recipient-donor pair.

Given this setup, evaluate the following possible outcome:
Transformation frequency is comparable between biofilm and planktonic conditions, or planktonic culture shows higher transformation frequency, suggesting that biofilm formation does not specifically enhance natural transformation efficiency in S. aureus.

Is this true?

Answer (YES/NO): NO